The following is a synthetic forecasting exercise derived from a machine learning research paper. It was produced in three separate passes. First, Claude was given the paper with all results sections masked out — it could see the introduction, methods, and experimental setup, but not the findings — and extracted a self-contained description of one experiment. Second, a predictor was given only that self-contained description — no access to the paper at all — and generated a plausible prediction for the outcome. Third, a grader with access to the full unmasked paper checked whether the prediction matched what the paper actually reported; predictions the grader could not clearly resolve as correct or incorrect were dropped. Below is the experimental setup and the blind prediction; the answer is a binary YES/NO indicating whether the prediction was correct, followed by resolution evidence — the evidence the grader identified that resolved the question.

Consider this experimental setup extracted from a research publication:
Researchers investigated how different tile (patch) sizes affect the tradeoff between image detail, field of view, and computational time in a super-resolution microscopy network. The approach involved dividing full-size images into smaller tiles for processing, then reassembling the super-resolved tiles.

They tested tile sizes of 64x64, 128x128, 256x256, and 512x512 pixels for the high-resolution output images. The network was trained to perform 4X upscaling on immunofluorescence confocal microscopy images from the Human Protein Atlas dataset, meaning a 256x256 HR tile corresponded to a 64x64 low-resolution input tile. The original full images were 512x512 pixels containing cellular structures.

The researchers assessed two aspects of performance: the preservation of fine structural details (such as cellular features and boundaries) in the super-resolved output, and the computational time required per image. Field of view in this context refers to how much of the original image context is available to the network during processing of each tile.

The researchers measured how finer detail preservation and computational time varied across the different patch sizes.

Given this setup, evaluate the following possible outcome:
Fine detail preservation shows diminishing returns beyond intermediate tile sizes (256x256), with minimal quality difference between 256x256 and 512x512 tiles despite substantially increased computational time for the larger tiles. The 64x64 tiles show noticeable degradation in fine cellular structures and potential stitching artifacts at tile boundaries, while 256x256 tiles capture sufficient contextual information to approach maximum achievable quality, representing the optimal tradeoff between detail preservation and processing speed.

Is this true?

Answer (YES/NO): NO